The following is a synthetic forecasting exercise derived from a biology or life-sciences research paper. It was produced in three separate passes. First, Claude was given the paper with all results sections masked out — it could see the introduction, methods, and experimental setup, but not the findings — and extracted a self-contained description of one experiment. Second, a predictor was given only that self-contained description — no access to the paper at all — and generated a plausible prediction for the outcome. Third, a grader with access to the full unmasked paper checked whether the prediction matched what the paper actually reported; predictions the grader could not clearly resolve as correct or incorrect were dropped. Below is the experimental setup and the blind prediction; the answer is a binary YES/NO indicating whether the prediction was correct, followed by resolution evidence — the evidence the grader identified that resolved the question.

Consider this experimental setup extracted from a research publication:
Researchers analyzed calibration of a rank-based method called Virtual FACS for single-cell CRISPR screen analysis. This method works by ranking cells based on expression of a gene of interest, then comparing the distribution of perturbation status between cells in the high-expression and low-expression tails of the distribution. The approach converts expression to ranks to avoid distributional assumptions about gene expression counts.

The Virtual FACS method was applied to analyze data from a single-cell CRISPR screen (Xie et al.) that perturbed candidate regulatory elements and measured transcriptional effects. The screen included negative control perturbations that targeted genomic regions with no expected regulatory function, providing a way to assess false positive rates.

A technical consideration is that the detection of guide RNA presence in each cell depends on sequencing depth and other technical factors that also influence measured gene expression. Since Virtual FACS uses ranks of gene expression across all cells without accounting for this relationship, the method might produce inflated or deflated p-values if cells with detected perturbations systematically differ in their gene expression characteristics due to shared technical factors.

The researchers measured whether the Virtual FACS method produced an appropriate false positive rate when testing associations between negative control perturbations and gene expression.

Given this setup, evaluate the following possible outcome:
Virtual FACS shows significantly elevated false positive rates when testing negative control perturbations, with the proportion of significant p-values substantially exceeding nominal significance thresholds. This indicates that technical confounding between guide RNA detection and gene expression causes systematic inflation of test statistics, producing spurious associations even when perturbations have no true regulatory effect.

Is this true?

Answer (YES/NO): NO